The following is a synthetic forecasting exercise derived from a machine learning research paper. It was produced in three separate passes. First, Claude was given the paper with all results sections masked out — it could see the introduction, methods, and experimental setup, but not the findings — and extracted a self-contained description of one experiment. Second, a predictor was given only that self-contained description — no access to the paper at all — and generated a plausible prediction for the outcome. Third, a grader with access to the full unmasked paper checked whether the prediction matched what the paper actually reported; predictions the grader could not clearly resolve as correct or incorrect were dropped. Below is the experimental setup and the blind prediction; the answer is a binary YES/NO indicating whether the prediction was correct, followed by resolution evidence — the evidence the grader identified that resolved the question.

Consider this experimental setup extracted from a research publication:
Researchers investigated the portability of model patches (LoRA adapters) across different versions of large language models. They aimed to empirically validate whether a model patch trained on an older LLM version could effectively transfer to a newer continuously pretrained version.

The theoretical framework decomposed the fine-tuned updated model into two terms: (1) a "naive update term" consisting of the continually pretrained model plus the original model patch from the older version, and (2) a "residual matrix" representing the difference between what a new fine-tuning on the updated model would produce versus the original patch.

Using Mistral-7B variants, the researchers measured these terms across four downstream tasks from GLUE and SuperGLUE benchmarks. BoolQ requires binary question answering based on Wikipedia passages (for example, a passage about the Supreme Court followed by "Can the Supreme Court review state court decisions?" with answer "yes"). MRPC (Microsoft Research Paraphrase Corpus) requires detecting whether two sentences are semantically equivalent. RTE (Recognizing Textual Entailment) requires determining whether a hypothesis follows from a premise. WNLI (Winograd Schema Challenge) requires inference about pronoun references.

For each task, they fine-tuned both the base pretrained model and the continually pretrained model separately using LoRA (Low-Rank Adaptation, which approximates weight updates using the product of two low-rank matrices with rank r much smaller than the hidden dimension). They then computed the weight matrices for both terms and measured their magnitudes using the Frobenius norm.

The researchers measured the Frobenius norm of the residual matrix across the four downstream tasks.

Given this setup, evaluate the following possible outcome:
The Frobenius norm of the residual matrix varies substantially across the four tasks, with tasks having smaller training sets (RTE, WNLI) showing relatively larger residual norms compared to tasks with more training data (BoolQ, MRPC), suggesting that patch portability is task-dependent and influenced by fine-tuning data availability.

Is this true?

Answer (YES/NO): NO